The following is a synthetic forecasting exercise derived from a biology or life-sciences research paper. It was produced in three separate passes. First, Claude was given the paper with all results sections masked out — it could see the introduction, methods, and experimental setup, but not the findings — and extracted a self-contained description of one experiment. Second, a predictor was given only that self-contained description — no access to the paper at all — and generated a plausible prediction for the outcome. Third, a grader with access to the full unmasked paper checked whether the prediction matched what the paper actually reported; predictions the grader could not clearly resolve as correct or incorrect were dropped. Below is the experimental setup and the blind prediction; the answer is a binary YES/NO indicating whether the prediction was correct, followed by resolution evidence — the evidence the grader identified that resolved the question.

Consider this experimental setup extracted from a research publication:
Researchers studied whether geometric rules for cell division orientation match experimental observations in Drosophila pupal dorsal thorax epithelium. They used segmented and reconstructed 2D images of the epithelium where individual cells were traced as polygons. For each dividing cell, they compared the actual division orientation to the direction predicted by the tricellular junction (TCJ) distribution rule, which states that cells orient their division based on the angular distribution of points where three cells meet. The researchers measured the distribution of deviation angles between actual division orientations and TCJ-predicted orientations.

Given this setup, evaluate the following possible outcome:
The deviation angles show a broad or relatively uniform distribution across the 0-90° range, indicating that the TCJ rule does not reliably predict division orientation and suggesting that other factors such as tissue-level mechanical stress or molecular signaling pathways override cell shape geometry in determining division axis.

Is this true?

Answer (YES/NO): NO